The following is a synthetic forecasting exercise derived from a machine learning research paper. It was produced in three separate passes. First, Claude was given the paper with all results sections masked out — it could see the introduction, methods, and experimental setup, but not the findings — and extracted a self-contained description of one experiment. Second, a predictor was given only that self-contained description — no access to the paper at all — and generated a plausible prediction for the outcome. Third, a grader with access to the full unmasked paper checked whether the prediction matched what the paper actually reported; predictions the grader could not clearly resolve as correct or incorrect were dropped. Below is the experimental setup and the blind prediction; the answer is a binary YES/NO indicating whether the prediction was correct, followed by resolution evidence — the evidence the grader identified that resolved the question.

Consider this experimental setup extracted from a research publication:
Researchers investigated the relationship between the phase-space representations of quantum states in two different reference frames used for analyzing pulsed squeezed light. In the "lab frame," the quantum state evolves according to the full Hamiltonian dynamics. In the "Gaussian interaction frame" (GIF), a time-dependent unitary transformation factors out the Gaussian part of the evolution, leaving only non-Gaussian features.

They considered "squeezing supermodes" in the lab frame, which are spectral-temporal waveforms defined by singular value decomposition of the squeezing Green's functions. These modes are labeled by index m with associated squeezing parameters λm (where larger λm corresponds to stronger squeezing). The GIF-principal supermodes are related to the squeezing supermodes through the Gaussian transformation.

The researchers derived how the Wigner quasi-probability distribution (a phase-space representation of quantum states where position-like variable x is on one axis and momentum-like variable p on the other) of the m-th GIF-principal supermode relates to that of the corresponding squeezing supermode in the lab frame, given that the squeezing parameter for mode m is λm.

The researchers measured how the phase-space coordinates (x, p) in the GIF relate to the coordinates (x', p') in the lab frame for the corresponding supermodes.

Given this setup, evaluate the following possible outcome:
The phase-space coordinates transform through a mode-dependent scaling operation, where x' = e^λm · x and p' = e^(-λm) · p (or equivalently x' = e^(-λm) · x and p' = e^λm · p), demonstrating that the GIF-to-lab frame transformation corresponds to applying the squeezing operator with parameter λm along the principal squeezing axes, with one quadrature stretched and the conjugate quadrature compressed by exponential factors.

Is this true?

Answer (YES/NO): NO